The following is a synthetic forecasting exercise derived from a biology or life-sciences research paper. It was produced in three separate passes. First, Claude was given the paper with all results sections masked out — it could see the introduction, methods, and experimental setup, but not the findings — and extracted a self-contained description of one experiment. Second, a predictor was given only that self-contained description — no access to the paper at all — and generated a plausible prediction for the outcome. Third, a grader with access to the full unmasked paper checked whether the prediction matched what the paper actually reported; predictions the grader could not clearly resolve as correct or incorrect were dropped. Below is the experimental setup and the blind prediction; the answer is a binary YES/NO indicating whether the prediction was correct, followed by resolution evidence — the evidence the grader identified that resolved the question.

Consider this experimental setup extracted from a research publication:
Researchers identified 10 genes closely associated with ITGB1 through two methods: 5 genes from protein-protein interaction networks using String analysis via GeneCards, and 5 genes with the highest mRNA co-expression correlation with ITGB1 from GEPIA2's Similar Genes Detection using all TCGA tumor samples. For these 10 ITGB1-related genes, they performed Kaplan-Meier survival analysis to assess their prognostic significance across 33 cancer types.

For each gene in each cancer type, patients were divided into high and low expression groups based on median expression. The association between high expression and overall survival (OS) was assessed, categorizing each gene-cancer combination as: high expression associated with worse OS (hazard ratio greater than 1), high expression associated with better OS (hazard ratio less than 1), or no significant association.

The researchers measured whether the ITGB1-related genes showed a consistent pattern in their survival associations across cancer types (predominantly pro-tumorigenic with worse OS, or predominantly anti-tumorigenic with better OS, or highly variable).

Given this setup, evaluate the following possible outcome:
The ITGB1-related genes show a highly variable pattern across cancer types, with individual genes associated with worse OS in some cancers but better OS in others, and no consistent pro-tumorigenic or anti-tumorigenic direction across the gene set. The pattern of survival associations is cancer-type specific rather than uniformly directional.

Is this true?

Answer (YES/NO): NO